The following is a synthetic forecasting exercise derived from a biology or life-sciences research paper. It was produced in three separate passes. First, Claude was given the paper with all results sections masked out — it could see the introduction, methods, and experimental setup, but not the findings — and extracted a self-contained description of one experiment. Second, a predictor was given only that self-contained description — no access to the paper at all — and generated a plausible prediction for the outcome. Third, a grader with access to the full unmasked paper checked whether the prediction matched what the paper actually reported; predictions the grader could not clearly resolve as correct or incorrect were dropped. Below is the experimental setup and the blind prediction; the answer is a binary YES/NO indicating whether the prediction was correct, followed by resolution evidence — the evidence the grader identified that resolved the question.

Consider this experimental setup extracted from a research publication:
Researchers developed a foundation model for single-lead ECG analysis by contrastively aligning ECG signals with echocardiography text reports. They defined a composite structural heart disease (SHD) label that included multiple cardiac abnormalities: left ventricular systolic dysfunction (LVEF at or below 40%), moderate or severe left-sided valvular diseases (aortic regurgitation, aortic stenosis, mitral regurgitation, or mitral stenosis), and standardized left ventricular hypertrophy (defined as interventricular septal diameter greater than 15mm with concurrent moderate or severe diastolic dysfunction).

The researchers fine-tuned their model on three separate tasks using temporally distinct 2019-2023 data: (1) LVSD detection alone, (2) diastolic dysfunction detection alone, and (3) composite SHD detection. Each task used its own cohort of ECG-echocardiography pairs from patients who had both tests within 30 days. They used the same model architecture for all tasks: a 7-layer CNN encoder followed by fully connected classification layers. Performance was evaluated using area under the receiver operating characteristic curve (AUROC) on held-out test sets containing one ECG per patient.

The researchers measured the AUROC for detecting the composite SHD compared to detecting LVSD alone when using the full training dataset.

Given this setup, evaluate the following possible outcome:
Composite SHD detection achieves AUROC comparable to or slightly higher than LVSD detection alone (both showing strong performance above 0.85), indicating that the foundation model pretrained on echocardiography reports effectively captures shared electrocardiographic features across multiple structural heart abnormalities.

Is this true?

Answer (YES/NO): NO